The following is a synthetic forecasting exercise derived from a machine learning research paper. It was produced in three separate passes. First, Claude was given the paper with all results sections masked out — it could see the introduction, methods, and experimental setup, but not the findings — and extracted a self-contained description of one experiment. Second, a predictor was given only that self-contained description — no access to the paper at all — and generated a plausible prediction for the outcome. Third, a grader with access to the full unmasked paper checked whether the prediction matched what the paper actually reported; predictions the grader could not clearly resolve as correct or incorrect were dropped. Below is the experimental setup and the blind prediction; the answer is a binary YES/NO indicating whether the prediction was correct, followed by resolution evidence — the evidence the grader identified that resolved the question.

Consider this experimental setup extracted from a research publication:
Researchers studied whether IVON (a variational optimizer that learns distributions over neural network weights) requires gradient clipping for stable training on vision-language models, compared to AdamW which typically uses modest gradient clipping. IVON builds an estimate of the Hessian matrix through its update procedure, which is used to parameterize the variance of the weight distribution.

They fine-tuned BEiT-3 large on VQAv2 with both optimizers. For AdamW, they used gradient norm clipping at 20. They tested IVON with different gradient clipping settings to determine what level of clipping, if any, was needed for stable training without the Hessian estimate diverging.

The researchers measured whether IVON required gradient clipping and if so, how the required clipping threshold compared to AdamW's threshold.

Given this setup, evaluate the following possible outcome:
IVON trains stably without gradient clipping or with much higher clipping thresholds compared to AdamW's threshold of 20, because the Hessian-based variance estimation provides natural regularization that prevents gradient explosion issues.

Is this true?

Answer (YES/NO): NO